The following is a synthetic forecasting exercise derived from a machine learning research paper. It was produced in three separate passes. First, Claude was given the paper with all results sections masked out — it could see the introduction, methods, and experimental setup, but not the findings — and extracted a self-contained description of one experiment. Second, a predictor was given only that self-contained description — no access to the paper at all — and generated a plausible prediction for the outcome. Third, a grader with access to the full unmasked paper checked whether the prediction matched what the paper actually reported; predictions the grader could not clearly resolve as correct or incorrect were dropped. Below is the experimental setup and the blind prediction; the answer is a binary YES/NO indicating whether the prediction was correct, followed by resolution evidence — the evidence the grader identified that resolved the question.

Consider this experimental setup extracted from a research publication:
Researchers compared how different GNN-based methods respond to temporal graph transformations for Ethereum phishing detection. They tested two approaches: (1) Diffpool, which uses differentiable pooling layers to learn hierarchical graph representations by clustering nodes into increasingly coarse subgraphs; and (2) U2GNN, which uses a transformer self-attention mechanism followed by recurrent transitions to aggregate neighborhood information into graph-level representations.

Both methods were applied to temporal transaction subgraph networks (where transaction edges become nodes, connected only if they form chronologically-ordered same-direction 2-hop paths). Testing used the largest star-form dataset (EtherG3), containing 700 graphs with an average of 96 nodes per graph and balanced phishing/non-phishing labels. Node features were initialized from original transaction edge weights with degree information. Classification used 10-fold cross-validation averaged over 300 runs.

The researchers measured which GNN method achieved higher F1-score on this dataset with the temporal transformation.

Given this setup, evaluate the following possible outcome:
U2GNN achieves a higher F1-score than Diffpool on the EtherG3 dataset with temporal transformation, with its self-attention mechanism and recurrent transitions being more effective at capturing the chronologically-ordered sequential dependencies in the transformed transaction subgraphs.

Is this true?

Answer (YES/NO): NO